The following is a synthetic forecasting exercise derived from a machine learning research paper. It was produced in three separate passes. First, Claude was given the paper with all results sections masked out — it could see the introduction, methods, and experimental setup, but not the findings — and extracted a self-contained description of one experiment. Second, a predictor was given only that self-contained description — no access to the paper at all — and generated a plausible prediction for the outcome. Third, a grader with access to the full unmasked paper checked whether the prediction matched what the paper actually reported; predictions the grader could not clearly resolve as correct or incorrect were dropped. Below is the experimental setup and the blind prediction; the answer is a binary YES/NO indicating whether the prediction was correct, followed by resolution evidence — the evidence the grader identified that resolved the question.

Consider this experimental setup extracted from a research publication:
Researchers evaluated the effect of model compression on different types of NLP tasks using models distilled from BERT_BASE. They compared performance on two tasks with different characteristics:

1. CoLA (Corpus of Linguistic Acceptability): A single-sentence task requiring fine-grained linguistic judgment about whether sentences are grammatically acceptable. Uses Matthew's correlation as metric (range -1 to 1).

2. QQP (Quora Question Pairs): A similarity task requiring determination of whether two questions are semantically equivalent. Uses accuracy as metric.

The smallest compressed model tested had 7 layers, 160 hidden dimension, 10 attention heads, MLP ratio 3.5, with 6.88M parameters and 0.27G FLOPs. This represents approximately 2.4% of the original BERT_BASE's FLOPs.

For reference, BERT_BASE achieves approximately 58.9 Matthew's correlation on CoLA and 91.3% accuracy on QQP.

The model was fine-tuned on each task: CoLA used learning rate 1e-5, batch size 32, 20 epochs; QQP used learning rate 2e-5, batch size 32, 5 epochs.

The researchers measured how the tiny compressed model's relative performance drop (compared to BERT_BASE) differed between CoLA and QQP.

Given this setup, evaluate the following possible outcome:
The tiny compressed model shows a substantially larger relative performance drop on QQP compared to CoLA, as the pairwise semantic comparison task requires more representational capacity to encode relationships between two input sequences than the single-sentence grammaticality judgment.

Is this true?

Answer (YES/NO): NO